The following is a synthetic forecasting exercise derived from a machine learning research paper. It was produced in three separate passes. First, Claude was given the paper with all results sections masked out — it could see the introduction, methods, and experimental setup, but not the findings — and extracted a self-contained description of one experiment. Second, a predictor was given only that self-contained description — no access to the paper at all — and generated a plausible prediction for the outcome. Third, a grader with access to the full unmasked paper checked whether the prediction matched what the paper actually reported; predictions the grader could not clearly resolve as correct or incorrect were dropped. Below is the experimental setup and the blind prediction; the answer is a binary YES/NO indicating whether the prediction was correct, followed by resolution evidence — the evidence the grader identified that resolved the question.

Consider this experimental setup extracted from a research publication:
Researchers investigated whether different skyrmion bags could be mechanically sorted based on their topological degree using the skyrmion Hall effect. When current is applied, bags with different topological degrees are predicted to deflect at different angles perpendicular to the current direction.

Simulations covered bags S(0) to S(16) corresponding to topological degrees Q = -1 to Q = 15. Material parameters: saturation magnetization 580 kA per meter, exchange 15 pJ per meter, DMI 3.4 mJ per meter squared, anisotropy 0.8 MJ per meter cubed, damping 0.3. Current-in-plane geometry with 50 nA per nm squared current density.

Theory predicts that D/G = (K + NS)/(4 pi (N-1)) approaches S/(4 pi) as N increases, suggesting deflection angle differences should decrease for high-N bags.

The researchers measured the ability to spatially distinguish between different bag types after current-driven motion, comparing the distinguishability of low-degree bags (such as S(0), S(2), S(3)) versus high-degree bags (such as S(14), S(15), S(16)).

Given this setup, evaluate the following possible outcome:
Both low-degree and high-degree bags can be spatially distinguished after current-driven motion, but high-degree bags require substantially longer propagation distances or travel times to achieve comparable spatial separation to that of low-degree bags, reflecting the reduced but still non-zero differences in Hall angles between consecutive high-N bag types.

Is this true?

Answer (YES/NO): NO